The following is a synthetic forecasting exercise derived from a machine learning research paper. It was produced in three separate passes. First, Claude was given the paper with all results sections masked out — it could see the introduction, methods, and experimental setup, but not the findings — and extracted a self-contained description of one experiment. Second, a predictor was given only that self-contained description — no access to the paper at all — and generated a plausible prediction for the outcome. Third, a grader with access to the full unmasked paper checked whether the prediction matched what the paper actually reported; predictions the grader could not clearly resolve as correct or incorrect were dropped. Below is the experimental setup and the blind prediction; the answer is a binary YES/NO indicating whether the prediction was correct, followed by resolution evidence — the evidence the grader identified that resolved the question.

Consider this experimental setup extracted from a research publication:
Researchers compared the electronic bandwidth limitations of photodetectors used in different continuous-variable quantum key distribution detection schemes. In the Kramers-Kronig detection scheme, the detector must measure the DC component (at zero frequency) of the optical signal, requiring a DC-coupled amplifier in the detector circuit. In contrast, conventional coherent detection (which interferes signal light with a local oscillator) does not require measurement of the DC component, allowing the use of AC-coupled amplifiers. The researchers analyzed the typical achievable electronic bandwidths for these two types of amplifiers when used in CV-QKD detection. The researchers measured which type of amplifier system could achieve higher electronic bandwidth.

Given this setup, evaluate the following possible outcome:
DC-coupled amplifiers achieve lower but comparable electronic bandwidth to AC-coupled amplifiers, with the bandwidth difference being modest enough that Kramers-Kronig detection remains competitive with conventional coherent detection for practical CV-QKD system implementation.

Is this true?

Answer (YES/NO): NO